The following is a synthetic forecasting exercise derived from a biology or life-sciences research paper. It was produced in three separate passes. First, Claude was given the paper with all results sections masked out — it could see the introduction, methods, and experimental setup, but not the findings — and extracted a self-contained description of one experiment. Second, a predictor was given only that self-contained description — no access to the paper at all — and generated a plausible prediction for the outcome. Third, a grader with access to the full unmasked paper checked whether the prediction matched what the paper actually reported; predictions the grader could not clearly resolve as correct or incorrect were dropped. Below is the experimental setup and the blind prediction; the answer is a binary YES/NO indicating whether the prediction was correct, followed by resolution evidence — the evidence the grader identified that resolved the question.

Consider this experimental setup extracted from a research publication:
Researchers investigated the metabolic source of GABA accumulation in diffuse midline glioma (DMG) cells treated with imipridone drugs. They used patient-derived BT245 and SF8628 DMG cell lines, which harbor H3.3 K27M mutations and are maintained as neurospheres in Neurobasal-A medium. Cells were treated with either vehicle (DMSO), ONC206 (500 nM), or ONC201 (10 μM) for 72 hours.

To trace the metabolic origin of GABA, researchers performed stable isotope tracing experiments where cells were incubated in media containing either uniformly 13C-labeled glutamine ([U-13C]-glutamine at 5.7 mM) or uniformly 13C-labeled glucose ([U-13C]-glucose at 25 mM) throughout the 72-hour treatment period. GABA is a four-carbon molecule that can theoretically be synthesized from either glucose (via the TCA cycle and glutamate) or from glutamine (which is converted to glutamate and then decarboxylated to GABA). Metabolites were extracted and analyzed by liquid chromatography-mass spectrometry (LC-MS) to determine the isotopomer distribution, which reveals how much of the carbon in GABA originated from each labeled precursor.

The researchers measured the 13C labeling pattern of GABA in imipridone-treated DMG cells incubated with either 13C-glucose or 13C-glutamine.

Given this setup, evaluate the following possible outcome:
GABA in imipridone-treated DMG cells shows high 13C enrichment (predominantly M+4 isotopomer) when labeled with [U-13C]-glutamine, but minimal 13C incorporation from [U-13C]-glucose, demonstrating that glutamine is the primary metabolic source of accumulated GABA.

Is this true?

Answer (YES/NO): NO